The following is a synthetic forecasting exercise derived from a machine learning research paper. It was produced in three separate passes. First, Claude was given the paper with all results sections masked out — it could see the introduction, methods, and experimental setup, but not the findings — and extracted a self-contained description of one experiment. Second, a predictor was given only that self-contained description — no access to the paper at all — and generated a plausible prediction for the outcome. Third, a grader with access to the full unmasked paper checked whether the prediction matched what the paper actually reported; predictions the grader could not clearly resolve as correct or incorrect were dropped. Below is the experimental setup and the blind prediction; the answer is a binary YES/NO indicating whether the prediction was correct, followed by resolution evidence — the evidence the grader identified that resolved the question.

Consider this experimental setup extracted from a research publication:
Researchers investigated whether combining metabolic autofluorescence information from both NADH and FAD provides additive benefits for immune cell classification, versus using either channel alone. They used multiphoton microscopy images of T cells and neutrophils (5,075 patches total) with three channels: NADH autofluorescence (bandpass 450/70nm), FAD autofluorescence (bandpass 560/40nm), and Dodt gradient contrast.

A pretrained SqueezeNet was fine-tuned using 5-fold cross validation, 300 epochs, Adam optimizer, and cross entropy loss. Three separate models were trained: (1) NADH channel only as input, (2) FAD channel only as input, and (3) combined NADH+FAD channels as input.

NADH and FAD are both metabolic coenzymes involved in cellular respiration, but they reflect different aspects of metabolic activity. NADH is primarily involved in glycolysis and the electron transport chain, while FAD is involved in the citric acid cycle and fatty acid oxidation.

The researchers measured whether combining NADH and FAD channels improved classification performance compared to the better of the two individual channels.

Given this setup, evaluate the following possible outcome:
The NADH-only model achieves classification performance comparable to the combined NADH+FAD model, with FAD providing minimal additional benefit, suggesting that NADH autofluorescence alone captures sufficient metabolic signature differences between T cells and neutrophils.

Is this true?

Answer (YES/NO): NO